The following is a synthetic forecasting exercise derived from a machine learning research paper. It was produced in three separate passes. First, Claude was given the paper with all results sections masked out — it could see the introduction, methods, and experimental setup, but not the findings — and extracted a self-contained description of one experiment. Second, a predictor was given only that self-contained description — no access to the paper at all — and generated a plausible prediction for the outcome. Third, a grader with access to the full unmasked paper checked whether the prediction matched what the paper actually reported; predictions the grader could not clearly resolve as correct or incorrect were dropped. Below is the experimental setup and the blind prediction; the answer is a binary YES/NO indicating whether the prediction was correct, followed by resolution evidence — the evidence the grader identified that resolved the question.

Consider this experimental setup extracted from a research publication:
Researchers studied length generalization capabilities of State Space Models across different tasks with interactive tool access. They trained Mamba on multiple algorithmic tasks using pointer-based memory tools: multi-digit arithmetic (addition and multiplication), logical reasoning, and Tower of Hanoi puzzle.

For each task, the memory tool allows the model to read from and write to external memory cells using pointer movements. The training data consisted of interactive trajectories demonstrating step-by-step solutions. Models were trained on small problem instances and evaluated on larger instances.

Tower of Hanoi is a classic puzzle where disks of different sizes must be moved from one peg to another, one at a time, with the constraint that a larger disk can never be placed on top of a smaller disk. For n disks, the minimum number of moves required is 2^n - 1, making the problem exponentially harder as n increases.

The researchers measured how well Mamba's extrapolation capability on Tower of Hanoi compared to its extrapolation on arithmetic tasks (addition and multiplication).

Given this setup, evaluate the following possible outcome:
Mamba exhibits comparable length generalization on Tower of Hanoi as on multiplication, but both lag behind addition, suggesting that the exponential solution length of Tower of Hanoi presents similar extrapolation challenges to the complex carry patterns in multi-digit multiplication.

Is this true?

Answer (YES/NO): NO